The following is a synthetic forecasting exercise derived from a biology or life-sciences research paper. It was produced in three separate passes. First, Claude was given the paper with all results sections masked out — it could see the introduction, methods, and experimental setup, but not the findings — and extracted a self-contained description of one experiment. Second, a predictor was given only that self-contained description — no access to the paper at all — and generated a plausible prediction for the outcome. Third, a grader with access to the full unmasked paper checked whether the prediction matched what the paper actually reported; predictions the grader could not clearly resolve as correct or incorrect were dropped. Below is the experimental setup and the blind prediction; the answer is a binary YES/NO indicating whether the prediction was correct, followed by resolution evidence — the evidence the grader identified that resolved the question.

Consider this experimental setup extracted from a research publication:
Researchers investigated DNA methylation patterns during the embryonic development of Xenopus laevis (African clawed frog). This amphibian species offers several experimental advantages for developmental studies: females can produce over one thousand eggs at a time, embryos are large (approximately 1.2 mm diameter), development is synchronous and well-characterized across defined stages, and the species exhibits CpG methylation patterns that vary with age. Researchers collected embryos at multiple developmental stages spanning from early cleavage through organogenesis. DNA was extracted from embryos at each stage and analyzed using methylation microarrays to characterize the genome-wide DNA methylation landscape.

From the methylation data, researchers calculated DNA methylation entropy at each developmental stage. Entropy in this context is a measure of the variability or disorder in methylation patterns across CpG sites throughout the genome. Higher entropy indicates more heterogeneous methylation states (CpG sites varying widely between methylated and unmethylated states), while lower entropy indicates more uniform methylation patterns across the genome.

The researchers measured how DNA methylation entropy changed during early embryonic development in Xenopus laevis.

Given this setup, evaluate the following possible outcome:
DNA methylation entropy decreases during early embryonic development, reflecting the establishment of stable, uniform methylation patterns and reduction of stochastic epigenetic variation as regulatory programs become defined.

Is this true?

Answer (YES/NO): YES